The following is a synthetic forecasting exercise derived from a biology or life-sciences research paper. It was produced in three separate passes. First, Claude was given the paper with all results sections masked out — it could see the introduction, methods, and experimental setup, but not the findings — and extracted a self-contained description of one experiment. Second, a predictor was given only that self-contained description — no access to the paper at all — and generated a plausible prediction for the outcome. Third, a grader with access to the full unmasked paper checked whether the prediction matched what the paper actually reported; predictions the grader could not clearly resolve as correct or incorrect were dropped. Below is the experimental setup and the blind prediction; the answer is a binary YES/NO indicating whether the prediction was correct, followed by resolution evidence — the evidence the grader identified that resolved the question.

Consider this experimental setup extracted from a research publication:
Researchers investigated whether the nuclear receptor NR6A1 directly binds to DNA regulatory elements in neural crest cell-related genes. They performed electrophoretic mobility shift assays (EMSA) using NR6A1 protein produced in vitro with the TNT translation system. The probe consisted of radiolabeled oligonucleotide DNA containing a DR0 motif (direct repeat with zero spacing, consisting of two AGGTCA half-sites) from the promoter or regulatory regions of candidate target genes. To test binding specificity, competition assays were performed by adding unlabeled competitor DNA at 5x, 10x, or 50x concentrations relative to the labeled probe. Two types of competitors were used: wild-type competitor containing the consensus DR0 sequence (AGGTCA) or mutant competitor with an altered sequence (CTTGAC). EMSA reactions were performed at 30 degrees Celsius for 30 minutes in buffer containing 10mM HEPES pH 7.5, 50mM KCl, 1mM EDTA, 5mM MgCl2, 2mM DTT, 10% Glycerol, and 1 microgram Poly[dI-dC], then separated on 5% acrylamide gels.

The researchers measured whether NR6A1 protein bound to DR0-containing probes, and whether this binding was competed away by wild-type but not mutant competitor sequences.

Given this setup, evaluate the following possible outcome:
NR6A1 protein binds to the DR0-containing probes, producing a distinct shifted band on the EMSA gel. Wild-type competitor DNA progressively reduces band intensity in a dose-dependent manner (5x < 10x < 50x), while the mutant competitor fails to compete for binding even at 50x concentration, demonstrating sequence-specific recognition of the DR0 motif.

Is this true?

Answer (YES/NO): YES